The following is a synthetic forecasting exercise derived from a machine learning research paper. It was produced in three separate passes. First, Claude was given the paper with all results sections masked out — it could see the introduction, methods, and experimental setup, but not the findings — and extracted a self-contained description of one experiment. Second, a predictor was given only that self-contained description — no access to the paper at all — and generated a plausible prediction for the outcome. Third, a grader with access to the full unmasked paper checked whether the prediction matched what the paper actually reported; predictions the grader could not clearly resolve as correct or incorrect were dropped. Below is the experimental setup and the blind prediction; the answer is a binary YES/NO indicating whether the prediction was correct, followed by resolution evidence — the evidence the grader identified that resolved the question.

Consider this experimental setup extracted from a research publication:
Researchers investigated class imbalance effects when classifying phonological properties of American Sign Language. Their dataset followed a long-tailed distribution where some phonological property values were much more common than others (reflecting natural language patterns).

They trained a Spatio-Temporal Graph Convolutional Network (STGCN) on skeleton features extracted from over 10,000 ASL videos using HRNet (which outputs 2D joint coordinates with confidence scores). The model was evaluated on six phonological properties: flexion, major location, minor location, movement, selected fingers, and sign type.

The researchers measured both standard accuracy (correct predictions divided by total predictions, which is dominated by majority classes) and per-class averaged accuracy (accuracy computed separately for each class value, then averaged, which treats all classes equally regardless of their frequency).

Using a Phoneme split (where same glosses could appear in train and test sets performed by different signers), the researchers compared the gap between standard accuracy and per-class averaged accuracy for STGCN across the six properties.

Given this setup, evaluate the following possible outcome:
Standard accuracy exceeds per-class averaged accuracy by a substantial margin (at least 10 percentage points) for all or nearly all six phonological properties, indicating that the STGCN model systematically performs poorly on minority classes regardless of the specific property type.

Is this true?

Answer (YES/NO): NO